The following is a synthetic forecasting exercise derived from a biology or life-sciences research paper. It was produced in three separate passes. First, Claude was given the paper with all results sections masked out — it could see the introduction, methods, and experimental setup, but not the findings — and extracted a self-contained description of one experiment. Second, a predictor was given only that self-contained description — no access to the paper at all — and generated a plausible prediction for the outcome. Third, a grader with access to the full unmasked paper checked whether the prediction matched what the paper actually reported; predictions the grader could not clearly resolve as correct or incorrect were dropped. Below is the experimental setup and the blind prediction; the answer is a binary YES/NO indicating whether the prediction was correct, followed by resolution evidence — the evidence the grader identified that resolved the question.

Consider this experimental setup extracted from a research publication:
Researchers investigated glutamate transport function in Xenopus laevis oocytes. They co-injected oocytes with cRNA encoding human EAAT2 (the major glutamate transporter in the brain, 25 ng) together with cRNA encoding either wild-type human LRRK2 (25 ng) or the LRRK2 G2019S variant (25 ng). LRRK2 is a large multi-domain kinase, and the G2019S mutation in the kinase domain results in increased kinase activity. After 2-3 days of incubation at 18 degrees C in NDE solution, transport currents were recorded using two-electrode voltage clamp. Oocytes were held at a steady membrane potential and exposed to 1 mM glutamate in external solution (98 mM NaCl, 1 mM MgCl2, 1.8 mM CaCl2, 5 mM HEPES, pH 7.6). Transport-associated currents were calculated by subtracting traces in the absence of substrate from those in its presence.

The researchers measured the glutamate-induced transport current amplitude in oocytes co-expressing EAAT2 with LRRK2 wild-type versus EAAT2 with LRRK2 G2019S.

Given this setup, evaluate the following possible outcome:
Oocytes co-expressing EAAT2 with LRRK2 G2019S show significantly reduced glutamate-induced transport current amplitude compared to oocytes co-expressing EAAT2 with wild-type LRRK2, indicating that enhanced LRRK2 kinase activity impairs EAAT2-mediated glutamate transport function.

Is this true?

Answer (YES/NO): YES